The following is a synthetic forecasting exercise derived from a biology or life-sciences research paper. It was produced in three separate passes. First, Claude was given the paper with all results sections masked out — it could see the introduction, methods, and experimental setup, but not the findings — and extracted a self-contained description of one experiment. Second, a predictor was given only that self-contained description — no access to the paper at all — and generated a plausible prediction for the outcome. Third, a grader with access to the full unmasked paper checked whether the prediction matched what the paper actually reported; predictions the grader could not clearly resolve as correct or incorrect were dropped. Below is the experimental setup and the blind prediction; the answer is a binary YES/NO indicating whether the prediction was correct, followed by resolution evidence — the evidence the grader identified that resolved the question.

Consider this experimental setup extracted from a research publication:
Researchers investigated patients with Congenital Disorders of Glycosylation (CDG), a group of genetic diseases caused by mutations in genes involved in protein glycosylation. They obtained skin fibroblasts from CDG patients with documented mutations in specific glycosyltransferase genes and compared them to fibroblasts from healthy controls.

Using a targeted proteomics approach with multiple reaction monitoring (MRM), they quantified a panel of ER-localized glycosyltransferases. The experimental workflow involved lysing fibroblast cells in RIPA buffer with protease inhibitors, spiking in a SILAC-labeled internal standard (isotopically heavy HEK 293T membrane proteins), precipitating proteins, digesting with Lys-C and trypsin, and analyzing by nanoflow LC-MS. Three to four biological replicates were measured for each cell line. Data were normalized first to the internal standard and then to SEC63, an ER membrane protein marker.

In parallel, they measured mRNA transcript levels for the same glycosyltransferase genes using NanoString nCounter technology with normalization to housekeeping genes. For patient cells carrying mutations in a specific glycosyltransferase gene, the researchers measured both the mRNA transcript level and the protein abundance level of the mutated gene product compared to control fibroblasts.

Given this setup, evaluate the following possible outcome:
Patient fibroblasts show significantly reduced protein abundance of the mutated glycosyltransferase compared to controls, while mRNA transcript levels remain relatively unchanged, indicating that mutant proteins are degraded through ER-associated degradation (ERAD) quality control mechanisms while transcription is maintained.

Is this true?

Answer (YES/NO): YES